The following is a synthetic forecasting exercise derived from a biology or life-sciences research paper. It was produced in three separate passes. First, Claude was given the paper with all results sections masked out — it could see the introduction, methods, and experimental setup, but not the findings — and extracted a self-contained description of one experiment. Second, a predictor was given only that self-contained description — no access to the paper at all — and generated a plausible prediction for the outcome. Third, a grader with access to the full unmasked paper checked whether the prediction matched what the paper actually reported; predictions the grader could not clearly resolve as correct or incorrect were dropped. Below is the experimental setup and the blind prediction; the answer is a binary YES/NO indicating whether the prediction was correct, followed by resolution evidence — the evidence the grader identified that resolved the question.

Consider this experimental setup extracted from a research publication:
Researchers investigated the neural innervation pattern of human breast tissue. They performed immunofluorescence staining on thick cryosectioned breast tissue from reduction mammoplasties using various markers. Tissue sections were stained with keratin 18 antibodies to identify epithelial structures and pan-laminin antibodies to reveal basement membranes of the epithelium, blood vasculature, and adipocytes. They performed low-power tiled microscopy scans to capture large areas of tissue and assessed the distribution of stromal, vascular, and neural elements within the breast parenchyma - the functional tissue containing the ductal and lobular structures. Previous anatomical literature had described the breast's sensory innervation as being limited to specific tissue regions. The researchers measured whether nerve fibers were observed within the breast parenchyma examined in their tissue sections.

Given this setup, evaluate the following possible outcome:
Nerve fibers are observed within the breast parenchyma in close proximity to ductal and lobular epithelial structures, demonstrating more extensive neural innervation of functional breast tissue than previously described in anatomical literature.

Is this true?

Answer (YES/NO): NO